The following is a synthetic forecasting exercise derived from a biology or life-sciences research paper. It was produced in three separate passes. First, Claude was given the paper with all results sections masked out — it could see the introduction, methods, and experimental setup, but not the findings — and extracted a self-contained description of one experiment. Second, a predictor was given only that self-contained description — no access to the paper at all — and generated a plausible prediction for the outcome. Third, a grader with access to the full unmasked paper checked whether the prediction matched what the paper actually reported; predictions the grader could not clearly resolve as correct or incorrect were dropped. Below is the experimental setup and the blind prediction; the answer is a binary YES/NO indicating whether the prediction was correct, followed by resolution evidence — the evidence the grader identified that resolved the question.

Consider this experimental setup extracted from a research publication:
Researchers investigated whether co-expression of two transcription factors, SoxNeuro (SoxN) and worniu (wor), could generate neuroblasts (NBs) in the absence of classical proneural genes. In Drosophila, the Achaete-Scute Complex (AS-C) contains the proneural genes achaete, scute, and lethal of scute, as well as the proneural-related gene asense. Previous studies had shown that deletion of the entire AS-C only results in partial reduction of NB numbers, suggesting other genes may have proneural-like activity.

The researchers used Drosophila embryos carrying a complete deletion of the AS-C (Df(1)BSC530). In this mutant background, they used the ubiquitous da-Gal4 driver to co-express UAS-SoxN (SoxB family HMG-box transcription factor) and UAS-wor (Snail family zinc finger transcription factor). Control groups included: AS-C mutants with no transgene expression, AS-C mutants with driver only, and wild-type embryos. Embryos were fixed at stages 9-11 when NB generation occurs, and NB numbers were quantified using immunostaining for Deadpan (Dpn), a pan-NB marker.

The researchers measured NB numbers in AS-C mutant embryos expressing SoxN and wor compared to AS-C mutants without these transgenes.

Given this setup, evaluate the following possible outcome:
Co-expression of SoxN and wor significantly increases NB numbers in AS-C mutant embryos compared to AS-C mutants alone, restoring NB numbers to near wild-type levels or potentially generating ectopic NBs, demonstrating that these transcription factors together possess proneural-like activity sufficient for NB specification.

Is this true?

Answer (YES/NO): YES